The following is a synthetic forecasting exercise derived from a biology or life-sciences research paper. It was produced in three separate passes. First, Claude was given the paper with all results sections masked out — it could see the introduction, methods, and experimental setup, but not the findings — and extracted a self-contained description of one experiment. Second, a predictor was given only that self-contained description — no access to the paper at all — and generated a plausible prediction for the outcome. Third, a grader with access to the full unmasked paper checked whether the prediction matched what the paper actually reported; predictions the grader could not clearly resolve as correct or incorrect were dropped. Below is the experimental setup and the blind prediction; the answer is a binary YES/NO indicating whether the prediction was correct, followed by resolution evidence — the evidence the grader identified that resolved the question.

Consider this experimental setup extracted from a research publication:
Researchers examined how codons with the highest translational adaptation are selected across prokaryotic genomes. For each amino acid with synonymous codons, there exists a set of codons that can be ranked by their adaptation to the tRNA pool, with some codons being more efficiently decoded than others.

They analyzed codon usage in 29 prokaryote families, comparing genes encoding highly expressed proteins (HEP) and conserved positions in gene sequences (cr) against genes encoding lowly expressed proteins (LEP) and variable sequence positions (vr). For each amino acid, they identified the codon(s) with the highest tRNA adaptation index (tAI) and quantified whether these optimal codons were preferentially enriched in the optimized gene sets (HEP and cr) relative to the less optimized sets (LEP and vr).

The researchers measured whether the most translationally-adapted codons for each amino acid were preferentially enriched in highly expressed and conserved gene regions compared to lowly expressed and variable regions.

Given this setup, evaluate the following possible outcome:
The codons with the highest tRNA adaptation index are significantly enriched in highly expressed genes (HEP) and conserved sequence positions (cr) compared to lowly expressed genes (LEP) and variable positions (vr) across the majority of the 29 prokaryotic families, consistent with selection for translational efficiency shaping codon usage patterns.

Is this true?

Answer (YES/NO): YES